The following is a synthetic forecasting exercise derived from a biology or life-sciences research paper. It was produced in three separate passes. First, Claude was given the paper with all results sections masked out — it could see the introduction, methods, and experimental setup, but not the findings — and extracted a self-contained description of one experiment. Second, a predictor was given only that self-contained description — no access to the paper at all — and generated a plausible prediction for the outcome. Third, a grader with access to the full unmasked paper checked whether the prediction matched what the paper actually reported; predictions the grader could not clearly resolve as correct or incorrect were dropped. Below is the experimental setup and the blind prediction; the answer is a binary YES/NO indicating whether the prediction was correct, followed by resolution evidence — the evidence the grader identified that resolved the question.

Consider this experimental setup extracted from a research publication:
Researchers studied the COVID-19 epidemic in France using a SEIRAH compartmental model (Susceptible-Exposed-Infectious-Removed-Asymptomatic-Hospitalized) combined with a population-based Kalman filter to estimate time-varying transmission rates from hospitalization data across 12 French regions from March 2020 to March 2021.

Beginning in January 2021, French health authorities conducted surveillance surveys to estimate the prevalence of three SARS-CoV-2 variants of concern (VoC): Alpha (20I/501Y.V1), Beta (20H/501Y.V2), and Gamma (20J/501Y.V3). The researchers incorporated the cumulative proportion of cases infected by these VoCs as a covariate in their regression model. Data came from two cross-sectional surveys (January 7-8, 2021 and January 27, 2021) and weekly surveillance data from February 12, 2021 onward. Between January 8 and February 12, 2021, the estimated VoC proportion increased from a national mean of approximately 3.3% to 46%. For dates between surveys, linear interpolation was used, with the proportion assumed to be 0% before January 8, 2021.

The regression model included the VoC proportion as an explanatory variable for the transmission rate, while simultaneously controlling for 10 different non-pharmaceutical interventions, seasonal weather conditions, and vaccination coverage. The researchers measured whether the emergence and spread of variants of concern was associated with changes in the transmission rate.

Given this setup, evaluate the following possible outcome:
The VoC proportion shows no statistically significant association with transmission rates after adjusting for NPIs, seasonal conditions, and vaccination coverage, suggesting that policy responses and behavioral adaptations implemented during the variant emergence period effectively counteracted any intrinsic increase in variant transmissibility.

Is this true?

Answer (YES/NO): NO